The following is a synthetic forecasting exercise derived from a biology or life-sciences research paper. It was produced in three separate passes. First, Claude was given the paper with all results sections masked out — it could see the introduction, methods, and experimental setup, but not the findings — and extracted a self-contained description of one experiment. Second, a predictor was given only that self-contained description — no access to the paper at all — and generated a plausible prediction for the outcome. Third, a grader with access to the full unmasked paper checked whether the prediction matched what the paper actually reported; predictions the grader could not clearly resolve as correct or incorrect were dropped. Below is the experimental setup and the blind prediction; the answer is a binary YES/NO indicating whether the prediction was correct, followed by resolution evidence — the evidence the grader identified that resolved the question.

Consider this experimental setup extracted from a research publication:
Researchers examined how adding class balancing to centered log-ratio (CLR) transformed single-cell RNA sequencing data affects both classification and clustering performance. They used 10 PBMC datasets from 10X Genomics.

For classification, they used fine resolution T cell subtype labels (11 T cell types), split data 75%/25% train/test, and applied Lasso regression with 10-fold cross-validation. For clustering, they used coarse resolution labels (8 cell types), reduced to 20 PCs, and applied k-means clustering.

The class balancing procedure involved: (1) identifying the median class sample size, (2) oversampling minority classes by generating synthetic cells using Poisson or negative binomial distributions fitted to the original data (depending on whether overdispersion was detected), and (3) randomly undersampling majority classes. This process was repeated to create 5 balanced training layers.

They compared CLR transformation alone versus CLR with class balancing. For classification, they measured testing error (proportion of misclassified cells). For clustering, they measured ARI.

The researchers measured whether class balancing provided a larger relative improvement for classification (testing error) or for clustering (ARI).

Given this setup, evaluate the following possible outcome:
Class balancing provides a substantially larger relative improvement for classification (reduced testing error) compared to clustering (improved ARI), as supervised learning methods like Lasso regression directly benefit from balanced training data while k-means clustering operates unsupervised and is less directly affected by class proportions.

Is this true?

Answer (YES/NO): YES